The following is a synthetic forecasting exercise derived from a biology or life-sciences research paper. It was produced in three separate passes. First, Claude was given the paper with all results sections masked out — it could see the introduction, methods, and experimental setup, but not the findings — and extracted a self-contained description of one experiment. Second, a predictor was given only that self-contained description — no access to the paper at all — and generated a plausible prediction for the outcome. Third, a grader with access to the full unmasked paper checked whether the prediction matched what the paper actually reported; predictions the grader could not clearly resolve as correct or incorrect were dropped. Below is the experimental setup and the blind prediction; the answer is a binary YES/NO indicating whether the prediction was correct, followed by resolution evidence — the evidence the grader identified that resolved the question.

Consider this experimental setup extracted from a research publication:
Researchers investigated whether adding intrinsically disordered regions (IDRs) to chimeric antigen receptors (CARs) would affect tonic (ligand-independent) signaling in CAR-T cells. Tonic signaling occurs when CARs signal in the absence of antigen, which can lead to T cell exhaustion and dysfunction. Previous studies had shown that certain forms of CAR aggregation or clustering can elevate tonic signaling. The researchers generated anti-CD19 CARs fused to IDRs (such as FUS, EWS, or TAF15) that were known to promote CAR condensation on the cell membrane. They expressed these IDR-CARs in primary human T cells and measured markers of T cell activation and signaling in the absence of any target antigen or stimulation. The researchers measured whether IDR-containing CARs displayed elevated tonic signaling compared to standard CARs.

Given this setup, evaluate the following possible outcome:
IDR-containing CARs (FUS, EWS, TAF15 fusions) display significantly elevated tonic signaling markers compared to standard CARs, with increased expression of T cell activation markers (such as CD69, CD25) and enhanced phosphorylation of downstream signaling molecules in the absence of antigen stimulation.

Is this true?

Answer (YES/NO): NO